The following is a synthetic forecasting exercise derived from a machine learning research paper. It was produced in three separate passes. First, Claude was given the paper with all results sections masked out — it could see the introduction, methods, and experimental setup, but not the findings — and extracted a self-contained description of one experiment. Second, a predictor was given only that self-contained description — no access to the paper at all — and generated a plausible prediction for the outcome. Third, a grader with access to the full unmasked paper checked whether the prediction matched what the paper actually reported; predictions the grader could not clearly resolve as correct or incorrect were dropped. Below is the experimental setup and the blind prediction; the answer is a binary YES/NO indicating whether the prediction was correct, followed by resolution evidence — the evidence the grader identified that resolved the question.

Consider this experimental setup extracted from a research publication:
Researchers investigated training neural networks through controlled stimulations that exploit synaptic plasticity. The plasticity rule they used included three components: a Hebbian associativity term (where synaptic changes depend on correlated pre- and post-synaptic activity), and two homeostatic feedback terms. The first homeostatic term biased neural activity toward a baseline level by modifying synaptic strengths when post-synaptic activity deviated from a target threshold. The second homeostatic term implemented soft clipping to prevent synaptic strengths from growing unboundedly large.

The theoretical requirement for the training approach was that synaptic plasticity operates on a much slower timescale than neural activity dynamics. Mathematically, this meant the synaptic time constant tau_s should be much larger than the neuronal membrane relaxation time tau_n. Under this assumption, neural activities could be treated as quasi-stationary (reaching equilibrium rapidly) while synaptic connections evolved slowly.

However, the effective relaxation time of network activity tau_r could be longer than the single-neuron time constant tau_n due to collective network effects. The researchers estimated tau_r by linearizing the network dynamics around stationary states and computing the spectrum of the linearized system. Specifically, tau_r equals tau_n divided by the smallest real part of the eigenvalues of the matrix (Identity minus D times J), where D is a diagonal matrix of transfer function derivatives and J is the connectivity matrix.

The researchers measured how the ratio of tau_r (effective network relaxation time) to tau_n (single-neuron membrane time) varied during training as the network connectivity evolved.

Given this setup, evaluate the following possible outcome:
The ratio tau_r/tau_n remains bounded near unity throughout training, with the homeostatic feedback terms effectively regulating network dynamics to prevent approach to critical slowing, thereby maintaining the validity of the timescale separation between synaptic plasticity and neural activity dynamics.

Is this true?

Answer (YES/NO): NO